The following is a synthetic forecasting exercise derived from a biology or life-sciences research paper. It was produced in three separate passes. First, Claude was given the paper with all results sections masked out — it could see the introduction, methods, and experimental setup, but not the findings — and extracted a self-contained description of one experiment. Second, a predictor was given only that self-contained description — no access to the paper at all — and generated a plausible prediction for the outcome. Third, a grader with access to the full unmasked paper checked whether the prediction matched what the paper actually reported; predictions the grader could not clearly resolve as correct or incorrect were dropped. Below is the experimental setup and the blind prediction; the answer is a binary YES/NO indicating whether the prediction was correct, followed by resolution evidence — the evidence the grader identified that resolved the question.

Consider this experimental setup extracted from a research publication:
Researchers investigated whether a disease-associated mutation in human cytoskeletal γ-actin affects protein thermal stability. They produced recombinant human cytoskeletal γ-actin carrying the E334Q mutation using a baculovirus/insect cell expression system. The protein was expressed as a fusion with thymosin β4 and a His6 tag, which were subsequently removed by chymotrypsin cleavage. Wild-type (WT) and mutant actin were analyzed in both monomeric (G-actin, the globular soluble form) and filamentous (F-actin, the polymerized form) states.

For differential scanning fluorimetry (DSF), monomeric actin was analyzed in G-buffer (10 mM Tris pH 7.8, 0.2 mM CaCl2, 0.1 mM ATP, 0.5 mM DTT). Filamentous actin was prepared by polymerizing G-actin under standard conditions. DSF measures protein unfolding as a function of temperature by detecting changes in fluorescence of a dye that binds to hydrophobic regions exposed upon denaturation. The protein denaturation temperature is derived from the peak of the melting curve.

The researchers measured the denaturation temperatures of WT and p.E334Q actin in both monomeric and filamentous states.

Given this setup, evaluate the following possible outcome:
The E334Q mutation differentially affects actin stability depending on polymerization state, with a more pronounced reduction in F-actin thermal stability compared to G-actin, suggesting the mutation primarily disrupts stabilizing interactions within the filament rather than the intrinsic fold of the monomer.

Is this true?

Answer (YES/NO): NO